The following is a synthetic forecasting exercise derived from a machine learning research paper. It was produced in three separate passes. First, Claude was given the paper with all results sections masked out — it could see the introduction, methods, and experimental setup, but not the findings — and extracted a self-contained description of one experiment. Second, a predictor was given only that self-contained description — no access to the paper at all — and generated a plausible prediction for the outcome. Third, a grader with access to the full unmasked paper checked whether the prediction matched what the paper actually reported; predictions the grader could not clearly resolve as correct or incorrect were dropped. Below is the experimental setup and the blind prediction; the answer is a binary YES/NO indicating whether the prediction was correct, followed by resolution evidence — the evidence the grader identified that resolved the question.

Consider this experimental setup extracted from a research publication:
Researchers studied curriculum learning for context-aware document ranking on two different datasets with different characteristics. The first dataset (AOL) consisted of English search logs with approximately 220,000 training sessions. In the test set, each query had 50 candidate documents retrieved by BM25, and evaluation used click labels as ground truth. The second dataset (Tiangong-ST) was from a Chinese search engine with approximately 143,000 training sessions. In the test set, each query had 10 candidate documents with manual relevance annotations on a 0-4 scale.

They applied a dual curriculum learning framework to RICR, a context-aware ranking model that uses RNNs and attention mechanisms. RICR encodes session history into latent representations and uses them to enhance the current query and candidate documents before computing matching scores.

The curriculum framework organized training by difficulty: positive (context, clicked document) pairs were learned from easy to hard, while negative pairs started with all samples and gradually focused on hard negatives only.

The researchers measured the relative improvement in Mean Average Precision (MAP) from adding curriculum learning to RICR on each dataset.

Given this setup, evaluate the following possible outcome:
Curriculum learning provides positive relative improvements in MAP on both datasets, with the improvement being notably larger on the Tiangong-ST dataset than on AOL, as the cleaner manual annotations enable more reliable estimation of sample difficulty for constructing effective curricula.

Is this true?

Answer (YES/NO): YES